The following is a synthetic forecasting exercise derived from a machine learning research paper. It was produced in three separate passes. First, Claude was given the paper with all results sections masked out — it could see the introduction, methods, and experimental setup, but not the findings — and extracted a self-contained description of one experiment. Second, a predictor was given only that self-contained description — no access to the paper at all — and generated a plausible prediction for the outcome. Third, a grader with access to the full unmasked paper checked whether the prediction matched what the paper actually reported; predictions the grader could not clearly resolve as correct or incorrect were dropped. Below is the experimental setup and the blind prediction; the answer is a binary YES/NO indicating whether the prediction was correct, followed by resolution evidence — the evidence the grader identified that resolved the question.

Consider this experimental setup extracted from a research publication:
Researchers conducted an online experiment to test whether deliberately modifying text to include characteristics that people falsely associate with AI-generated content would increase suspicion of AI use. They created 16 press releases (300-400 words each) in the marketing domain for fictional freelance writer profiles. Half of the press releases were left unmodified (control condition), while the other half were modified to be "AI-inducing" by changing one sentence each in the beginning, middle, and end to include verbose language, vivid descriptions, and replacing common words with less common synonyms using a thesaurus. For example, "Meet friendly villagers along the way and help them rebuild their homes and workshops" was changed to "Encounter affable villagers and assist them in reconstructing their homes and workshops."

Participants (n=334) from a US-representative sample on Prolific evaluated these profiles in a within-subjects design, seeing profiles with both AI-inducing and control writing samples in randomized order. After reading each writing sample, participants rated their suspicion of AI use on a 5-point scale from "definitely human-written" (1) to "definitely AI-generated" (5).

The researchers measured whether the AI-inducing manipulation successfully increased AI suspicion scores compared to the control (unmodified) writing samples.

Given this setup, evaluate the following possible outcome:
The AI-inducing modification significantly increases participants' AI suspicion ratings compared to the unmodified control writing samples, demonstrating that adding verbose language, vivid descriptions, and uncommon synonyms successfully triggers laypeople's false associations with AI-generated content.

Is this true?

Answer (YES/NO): NO